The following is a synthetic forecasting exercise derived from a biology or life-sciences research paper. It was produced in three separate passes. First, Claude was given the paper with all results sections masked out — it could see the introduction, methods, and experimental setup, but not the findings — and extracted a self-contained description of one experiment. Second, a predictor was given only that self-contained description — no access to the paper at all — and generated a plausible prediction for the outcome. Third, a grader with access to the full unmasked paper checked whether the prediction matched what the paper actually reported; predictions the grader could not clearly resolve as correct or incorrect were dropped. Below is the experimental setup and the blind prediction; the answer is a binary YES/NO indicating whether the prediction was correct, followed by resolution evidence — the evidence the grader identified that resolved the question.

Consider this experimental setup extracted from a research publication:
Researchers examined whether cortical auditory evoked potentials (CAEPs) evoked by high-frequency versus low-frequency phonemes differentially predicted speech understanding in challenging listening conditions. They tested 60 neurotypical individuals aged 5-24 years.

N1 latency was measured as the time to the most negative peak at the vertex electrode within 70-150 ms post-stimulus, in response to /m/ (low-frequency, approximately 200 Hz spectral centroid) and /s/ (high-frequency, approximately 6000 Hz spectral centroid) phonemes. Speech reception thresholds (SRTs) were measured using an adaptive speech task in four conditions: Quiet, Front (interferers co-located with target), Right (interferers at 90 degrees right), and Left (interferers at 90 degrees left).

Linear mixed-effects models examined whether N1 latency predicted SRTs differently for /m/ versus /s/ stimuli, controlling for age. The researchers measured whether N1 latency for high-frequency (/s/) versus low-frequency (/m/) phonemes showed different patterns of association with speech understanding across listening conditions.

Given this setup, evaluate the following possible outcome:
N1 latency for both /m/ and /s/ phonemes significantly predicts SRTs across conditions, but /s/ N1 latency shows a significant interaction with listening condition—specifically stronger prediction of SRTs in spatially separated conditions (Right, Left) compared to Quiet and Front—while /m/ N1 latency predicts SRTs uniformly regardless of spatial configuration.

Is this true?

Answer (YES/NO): NO